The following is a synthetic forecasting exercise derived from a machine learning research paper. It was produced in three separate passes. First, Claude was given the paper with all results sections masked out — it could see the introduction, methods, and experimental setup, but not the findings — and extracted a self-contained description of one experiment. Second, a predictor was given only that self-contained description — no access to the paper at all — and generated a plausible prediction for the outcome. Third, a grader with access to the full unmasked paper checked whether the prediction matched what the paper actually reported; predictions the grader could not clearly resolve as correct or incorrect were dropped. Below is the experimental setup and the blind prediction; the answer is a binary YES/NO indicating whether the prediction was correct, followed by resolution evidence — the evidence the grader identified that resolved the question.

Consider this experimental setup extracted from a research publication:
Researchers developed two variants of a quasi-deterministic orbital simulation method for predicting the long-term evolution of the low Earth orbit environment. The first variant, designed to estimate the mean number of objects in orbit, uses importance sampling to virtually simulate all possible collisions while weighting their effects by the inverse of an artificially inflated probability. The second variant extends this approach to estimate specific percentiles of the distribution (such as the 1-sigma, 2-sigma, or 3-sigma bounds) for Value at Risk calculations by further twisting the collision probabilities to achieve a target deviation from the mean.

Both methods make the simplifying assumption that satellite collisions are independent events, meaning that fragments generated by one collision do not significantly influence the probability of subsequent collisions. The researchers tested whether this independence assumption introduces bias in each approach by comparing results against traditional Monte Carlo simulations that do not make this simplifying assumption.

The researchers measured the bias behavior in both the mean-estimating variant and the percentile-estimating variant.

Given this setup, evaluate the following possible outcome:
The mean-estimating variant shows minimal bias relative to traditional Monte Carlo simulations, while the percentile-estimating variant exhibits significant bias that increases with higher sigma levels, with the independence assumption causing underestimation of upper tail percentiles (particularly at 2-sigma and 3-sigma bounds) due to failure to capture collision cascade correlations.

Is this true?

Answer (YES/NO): YES